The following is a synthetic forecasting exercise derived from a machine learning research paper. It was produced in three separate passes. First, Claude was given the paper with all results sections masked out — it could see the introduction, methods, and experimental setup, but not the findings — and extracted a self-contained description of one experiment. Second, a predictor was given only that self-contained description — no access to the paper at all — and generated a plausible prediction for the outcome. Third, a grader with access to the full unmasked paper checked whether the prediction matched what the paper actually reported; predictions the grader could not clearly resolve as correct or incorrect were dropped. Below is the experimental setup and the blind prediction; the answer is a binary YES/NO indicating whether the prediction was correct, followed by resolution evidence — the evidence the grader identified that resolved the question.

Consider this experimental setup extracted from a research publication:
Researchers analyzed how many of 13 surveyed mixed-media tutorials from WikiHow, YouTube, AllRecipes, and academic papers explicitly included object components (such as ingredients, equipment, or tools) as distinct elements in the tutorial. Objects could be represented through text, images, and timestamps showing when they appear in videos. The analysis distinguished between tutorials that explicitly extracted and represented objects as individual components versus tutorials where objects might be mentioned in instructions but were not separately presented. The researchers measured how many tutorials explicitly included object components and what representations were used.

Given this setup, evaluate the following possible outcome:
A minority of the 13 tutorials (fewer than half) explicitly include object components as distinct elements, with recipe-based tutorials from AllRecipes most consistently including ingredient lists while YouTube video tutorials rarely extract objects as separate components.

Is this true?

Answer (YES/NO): NO